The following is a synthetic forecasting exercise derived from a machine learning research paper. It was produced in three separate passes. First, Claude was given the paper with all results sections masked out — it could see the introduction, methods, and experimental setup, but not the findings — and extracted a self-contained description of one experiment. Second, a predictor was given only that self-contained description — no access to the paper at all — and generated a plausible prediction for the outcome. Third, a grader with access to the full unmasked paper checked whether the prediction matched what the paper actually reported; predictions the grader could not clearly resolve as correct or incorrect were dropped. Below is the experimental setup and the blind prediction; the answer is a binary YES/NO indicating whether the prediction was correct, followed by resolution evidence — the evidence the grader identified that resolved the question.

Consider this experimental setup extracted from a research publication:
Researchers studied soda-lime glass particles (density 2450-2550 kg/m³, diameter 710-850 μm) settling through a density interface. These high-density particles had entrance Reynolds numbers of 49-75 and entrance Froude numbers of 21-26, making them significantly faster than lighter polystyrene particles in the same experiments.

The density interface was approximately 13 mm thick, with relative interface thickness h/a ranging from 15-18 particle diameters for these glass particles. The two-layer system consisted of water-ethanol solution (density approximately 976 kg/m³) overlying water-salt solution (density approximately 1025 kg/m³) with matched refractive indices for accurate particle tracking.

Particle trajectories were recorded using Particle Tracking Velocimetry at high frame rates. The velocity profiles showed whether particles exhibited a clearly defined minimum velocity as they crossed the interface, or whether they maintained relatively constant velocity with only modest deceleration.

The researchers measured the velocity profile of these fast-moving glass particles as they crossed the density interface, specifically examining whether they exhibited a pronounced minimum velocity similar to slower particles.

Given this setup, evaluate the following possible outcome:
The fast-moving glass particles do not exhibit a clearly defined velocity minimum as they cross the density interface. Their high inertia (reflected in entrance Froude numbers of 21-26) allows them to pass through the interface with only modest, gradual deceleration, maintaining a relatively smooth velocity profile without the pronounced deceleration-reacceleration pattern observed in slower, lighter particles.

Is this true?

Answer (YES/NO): YES